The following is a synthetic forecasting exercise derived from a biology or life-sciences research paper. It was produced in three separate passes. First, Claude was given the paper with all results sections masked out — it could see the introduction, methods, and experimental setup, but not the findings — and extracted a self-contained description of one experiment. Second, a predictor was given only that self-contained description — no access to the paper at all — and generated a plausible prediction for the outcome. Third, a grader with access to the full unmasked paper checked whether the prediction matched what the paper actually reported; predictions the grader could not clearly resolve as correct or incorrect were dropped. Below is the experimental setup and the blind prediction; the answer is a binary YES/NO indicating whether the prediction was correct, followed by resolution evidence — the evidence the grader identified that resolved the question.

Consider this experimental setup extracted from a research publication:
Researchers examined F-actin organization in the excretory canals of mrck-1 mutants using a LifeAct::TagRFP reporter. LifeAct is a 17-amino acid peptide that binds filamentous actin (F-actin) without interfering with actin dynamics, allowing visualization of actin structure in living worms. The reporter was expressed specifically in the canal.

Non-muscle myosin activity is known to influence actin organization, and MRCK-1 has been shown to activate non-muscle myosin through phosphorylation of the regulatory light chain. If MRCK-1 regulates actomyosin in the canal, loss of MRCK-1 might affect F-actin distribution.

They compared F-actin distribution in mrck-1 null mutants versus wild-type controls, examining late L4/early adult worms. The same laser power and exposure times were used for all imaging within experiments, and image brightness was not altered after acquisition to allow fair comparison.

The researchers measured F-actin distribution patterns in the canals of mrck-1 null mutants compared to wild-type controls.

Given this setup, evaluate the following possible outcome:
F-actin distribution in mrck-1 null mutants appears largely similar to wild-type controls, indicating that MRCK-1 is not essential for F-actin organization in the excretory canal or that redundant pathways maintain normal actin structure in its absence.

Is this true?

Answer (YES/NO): YES